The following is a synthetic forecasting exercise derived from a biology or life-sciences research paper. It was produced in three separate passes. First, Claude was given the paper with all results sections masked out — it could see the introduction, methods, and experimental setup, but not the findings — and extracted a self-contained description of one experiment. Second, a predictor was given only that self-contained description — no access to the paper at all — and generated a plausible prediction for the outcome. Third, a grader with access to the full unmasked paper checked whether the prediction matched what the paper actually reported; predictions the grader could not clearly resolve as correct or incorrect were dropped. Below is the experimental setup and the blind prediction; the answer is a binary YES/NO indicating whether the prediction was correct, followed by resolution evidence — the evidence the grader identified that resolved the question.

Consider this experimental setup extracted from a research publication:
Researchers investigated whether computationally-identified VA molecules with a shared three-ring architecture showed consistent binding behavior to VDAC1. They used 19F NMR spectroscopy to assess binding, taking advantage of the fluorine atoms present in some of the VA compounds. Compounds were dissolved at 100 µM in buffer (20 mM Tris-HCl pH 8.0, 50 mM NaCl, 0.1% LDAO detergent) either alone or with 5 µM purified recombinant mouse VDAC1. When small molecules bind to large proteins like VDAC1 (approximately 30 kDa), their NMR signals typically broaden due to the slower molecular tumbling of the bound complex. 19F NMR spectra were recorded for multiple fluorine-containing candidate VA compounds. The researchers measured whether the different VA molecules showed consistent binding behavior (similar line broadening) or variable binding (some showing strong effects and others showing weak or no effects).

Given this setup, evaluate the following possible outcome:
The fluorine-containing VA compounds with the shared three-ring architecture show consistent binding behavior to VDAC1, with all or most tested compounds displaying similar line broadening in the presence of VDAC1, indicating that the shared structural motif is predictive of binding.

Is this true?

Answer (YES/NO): NO